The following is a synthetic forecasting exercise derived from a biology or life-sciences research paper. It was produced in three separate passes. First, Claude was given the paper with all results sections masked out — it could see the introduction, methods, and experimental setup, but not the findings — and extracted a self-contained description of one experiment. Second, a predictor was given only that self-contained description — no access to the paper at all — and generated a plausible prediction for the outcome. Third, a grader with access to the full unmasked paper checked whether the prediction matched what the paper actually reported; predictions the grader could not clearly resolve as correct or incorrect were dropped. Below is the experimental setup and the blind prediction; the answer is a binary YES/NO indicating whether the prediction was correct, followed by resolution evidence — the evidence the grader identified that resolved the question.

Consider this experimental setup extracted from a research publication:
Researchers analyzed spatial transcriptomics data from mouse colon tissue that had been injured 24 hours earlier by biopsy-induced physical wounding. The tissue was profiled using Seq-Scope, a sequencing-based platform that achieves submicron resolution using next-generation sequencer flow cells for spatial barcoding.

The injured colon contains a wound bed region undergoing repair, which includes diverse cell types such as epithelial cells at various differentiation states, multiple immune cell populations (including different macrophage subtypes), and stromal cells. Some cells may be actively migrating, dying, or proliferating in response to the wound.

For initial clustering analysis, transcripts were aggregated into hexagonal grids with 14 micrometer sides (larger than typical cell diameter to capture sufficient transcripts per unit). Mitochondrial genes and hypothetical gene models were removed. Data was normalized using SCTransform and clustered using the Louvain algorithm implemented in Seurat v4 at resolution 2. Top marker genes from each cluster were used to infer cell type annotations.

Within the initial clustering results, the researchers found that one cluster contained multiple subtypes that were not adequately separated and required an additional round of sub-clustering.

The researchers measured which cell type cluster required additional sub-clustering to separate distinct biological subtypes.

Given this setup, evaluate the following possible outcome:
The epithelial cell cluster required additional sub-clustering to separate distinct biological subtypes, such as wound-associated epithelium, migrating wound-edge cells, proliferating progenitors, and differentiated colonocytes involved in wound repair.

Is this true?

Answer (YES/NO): NO